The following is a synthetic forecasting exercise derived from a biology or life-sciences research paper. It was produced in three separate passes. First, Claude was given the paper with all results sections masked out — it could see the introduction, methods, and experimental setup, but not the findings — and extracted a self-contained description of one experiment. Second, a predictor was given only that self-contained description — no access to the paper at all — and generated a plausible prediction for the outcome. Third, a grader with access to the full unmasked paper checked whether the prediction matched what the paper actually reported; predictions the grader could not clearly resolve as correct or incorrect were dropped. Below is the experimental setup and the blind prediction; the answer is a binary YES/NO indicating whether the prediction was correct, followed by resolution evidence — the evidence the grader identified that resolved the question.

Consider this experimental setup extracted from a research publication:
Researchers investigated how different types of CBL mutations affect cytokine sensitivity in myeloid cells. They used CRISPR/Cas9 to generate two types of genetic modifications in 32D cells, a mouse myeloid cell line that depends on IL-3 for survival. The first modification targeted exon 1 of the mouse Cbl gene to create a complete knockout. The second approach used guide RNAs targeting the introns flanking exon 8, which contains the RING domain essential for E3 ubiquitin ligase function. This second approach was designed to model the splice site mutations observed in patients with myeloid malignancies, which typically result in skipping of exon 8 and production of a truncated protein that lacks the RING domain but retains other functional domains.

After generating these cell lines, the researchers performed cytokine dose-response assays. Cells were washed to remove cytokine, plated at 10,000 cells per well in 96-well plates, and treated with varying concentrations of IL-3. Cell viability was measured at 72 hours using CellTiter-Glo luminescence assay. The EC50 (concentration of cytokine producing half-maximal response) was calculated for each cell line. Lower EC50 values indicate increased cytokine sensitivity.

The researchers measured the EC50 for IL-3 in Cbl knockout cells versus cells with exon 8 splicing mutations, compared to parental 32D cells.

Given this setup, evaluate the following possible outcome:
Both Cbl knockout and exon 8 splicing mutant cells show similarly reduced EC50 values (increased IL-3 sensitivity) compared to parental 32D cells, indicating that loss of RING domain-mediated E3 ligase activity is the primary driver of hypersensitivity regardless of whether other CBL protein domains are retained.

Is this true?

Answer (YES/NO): NO